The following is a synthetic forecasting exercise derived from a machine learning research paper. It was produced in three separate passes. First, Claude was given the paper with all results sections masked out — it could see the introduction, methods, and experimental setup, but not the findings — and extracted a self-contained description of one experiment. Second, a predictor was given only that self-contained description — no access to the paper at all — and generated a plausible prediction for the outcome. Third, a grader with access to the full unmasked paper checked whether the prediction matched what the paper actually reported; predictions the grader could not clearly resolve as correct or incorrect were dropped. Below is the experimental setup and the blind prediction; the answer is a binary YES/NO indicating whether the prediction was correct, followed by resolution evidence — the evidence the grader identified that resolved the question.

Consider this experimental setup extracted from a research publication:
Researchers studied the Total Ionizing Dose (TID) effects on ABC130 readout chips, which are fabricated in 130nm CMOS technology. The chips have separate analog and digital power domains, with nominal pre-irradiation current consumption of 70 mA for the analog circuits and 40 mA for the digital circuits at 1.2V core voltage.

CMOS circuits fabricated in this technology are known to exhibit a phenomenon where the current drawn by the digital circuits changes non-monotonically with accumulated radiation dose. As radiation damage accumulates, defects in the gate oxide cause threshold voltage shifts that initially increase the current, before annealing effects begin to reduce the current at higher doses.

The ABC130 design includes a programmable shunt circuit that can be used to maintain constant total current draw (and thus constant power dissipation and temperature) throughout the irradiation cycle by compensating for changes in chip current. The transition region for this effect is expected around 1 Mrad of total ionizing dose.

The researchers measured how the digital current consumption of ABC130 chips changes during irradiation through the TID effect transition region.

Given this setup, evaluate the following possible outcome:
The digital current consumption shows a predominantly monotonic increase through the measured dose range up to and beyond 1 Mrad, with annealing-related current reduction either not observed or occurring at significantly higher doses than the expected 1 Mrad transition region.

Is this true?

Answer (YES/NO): NO